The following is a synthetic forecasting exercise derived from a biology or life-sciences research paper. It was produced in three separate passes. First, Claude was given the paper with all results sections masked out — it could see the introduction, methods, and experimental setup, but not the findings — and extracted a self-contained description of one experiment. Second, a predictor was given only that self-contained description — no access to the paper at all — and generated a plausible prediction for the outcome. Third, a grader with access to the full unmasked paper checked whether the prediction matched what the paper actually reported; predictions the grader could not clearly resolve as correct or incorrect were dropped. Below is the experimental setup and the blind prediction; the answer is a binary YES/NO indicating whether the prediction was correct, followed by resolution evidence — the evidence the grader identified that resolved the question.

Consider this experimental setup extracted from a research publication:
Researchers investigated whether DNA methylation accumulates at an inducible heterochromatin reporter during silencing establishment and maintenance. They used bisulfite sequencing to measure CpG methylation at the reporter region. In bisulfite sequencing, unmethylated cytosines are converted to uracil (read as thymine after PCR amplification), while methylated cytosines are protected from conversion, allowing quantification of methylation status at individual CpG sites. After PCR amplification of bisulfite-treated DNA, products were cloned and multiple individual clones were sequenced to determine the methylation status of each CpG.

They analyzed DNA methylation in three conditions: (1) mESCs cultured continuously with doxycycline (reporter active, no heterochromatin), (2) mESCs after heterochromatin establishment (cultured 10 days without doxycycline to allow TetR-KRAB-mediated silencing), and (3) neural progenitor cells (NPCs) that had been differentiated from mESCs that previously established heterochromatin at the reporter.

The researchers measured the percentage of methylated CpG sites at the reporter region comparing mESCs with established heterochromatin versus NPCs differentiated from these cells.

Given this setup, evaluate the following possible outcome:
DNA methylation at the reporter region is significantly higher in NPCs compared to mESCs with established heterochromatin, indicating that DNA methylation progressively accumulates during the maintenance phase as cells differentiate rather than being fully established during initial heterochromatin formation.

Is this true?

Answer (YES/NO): YES